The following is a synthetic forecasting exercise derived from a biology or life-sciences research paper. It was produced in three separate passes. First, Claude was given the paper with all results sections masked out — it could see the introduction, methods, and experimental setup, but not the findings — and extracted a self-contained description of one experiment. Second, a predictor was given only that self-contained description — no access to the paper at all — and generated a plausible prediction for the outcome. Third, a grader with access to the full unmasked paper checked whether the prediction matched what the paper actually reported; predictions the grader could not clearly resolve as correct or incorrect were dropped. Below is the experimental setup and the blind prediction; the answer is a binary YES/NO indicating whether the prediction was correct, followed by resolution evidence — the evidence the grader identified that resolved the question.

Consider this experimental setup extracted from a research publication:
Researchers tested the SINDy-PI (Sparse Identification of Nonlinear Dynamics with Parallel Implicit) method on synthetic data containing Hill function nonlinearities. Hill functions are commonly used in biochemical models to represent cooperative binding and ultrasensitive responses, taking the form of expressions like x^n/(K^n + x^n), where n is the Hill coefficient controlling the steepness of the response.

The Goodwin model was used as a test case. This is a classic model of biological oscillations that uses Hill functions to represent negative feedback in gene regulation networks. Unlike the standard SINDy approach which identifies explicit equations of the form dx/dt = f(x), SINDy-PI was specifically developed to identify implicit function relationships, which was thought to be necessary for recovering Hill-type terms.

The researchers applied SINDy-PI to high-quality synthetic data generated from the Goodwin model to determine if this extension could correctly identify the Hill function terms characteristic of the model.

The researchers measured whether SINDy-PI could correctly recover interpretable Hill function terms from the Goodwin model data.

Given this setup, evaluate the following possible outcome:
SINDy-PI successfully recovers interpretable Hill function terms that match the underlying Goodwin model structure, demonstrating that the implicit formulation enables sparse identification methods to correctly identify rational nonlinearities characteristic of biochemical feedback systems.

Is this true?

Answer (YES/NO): NO